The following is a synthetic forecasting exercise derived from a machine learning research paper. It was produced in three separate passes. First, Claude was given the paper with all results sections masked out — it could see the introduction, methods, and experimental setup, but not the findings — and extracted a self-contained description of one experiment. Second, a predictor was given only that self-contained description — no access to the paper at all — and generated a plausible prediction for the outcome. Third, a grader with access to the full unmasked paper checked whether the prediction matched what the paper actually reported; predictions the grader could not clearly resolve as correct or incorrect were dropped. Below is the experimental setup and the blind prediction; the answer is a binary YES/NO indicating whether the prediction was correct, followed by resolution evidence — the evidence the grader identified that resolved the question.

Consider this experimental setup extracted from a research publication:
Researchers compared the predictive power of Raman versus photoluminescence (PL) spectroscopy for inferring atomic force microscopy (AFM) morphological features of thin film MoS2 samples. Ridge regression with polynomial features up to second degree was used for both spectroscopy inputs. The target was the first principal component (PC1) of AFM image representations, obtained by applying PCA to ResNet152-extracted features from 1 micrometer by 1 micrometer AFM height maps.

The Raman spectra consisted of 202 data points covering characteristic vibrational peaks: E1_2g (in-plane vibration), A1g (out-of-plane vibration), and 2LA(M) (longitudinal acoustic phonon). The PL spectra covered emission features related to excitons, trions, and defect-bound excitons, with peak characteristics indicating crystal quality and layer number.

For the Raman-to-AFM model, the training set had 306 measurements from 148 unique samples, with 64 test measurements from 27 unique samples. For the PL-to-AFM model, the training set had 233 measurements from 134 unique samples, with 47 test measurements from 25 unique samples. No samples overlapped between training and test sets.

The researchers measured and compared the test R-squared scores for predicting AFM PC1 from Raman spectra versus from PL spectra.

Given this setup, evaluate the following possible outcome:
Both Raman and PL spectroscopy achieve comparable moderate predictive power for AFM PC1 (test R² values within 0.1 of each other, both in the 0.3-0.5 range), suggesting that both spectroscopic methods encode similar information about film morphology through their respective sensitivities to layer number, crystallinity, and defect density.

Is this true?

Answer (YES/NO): NO